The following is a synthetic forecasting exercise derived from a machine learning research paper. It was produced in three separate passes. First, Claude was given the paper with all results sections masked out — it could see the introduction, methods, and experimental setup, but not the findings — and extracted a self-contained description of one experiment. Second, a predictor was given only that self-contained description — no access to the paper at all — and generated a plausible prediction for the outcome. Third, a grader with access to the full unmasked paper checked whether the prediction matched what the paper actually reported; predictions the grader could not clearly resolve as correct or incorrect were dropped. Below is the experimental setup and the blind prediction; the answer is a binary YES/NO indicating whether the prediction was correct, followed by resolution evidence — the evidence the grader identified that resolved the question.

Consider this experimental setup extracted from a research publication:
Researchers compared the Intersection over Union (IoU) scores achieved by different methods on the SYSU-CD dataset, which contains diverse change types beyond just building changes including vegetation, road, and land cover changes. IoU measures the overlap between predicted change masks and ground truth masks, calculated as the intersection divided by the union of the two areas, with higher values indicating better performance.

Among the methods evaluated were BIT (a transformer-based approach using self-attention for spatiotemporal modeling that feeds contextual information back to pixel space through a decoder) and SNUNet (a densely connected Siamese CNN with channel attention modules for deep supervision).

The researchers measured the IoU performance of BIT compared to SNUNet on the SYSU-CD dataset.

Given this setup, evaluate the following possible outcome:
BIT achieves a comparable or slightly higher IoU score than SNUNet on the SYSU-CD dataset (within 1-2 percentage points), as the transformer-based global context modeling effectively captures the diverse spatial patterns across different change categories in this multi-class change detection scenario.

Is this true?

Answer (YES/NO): YES